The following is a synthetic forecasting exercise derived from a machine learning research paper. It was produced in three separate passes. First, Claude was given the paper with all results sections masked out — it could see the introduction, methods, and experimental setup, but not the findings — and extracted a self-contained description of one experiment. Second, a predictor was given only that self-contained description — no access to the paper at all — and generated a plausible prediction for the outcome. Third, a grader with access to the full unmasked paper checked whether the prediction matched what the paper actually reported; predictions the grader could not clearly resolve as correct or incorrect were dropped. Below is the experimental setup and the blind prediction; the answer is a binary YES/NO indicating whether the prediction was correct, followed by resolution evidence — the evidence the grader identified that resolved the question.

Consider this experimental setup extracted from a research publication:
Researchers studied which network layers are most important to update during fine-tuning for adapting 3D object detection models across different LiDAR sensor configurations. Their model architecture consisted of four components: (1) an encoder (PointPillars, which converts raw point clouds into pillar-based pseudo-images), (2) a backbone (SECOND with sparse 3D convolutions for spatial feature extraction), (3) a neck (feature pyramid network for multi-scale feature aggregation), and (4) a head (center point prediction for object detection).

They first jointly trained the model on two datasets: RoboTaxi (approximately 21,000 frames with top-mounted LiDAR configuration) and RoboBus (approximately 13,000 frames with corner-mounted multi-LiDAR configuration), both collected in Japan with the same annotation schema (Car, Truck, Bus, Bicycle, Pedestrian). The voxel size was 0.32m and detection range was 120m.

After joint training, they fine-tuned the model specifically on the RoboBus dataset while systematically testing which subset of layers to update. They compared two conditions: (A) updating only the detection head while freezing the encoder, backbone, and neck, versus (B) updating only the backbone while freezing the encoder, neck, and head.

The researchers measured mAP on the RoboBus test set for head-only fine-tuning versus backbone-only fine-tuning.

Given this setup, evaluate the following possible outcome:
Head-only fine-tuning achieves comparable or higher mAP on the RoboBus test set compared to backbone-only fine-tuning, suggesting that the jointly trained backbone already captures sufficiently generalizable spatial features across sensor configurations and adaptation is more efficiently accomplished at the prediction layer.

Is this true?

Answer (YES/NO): NO